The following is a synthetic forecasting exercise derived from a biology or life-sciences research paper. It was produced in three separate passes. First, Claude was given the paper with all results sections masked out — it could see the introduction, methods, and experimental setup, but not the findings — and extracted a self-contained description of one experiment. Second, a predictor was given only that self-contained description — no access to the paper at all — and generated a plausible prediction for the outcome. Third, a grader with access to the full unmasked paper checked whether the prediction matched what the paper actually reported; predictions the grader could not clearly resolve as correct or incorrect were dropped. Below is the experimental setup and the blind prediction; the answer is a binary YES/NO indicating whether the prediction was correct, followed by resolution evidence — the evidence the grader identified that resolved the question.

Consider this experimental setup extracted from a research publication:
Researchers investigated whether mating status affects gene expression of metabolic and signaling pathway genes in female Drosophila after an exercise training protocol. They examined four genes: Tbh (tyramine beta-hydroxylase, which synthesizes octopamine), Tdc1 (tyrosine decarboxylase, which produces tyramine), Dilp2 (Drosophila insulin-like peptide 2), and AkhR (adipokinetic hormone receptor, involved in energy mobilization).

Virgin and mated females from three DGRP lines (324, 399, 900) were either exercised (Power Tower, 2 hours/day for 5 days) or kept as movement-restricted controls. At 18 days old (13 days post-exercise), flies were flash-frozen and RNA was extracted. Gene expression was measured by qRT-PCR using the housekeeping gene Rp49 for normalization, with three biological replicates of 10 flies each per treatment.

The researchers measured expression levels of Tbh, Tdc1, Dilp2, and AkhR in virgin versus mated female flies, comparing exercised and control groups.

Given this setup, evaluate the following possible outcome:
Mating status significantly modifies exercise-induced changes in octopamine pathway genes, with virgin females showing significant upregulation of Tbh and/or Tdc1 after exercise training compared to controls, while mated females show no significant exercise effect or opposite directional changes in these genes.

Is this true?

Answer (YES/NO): NO